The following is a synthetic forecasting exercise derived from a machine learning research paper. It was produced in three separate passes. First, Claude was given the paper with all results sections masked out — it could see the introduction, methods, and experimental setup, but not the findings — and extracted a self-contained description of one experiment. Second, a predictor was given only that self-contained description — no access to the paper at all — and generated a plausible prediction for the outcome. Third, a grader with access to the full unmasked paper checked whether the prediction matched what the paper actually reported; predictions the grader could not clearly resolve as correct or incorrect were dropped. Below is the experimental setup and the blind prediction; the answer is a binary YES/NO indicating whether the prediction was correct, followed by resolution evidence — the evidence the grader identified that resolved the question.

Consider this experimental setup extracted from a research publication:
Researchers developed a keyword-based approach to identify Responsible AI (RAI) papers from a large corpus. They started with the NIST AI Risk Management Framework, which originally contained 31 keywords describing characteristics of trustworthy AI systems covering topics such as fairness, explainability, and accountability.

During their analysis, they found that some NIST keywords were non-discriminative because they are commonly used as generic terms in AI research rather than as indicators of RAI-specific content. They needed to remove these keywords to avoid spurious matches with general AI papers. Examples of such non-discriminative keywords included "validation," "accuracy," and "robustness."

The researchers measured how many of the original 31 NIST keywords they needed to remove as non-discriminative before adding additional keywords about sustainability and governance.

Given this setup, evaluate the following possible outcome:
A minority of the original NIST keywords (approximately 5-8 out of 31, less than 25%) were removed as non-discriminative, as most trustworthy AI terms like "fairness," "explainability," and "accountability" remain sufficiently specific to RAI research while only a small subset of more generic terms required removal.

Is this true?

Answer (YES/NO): NO